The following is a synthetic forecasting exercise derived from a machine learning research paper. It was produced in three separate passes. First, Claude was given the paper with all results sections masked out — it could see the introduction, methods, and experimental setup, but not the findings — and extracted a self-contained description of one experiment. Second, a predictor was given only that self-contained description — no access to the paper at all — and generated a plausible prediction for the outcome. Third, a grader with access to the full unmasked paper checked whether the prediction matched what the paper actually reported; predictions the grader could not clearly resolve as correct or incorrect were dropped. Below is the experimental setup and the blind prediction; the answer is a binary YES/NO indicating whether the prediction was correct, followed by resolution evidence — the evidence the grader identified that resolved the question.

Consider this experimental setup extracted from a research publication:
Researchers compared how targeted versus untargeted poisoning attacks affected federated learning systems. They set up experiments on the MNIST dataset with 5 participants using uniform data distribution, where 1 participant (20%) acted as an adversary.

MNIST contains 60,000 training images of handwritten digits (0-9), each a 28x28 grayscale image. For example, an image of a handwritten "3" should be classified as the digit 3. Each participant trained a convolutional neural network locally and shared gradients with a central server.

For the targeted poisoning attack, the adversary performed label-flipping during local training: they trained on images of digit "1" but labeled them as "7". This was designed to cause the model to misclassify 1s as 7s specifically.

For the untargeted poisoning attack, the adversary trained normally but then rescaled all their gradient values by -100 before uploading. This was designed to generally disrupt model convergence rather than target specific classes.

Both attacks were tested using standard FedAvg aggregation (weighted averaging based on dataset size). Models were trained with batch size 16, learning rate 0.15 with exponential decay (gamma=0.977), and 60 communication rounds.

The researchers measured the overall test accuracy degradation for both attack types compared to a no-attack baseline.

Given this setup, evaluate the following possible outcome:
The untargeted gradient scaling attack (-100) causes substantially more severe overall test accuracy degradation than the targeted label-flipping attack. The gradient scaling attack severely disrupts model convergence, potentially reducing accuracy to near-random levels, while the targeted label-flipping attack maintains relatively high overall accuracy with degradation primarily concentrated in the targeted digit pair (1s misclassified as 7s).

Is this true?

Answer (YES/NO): YES